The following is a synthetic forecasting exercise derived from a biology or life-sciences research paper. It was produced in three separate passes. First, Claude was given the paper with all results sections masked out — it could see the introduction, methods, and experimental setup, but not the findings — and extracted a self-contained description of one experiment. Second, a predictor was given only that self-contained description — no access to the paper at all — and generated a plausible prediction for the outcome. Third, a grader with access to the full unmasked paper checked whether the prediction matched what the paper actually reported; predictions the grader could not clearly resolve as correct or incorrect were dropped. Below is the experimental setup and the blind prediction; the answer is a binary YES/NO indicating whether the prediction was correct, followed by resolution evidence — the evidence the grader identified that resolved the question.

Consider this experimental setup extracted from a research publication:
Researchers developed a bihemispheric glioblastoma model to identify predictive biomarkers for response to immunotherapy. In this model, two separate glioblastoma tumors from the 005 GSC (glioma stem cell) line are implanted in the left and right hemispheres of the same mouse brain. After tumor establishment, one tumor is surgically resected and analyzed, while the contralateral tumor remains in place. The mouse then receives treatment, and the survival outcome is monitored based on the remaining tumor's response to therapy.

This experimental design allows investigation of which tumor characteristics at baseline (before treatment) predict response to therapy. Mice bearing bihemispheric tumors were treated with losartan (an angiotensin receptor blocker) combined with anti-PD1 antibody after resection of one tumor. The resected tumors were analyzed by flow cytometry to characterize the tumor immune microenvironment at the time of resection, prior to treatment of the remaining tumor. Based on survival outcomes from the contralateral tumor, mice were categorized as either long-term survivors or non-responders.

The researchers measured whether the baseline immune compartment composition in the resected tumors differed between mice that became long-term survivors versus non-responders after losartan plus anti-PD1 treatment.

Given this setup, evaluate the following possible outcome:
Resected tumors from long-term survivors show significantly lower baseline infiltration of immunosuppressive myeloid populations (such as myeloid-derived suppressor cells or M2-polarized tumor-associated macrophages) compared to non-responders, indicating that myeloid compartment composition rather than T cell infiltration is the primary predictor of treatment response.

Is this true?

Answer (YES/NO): NO